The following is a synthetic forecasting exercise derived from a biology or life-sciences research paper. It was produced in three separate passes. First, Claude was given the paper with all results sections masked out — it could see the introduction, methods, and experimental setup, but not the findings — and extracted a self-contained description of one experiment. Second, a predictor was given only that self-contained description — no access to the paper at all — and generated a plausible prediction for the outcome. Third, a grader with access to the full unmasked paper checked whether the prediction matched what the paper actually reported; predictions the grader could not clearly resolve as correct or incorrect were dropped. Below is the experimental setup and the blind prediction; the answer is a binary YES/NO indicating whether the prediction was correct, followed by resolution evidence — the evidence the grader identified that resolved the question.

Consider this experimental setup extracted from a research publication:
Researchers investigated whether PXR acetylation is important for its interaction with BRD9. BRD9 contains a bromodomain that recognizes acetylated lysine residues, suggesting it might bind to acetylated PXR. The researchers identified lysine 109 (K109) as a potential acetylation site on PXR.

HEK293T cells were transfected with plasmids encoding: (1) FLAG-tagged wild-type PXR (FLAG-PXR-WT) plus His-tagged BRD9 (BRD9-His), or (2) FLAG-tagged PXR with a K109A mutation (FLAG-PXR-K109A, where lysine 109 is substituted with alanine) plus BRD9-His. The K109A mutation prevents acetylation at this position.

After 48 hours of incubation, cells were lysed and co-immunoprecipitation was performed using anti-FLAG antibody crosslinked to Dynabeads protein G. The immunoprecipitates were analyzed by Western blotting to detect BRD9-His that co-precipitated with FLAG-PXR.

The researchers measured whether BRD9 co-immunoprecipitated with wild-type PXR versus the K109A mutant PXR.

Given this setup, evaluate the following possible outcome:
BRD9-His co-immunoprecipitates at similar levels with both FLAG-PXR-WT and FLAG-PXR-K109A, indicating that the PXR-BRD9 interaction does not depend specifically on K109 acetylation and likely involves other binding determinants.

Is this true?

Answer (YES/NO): NO